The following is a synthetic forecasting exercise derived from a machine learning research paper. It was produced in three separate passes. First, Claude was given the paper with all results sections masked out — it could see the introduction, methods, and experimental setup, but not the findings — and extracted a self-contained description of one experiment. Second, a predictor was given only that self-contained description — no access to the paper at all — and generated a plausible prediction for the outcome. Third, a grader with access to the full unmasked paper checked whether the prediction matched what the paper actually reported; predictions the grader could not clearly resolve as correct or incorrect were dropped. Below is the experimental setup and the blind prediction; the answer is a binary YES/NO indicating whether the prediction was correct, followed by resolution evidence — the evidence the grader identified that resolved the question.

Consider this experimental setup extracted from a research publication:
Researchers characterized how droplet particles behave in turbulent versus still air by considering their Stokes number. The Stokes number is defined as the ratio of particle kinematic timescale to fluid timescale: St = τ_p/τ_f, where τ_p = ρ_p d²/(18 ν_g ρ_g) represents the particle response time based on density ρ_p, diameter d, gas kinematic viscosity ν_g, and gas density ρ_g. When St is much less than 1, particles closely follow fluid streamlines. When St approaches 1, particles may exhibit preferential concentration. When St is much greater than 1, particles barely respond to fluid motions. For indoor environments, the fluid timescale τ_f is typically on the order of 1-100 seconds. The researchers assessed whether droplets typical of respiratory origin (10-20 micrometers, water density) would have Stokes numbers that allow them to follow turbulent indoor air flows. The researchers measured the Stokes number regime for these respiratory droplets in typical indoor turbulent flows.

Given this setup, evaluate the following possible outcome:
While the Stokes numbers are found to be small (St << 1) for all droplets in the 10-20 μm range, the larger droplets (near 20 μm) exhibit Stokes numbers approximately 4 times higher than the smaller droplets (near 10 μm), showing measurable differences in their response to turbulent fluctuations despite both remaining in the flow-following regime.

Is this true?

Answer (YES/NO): NO